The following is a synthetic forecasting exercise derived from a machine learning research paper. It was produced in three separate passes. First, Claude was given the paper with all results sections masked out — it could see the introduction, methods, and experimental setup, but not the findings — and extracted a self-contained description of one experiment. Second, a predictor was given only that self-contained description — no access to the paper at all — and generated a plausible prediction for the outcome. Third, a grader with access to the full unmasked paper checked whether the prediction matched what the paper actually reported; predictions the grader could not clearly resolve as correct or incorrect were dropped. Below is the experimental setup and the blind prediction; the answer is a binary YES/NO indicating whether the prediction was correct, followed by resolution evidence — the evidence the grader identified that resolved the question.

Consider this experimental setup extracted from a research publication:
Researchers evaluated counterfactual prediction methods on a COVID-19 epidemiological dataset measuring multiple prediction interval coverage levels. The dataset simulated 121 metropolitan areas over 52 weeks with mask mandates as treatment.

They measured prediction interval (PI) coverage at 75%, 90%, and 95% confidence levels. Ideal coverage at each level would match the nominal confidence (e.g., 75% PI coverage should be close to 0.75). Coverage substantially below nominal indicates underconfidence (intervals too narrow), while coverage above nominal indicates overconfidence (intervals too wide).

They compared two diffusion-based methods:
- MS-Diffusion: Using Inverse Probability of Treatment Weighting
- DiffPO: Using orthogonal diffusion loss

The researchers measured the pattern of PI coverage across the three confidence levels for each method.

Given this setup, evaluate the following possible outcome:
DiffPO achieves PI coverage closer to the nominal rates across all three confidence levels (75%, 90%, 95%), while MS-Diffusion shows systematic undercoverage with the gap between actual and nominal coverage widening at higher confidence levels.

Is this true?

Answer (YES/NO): NO